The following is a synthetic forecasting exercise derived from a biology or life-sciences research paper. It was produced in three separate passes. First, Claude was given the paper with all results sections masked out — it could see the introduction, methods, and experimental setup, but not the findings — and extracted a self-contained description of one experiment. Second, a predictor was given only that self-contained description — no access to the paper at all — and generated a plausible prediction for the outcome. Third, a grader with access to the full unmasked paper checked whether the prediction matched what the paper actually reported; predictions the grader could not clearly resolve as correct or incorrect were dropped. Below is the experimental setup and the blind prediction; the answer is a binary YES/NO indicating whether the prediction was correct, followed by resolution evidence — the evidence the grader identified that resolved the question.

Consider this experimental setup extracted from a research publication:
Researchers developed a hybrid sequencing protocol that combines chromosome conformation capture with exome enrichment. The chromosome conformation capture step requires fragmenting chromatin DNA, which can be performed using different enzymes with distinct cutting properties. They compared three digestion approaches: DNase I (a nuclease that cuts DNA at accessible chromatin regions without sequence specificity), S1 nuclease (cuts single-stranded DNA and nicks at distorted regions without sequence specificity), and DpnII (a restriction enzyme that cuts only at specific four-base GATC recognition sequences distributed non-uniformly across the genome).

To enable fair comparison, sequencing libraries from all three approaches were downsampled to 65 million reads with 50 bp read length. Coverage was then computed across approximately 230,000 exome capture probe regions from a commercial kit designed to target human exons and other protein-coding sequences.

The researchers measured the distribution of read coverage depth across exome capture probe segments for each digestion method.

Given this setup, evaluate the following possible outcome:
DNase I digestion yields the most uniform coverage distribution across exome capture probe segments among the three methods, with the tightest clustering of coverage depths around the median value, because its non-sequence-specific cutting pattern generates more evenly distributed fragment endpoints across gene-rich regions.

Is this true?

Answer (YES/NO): NO